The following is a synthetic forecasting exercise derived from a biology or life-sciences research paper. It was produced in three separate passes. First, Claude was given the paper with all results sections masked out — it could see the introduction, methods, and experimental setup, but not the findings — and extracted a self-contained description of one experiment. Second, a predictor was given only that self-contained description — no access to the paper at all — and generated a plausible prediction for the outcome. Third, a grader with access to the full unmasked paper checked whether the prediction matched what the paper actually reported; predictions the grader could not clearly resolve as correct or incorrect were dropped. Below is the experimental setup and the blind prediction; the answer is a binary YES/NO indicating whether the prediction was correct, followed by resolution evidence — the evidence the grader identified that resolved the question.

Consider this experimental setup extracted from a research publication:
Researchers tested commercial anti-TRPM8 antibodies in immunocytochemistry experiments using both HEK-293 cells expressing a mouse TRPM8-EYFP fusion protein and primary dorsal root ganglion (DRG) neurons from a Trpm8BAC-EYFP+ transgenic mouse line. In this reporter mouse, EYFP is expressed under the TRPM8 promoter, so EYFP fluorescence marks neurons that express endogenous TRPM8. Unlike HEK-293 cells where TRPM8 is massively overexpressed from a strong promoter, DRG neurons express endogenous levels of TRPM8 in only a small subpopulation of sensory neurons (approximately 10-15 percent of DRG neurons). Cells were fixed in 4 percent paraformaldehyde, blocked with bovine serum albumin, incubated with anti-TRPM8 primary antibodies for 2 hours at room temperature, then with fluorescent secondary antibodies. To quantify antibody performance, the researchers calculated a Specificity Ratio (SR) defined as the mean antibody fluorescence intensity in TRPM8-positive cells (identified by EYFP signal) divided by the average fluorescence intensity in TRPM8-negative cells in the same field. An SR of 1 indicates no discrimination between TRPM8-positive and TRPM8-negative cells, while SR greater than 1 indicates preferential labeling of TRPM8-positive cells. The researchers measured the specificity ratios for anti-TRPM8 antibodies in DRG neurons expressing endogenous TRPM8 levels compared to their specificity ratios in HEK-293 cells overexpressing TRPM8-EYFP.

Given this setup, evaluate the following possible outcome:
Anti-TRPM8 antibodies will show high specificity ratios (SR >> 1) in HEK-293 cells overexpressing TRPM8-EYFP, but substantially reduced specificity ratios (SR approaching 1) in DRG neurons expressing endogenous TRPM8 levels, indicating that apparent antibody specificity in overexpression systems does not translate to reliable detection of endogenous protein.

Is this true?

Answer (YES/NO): NO